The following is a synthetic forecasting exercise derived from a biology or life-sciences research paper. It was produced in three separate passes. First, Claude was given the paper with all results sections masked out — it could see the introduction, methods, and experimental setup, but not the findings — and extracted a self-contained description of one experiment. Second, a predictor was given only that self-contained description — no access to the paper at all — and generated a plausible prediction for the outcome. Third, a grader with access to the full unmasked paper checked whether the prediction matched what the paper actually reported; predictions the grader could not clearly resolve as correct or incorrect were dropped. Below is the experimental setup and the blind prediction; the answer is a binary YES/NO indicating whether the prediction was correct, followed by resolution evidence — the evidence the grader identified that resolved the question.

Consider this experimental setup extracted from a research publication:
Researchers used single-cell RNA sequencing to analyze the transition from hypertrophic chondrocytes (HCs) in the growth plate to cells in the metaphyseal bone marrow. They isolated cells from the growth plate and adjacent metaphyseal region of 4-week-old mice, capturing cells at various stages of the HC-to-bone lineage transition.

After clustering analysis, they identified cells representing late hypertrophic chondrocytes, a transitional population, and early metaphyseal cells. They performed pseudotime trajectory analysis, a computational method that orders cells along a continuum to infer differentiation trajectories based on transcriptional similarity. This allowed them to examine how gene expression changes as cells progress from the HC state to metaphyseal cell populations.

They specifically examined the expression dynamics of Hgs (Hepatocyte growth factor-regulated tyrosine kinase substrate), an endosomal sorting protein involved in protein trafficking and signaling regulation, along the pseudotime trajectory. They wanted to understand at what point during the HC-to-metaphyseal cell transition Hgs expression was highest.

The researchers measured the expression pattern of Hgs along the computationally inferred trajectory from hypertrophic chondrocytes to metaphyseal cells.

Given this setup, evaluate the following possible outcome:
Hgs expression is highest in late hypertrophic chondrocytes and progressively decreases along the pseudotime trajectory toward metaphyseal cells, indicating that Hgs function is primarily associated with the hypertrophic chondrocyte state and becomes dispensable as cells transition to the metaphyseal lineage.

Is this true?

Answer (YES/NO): NO